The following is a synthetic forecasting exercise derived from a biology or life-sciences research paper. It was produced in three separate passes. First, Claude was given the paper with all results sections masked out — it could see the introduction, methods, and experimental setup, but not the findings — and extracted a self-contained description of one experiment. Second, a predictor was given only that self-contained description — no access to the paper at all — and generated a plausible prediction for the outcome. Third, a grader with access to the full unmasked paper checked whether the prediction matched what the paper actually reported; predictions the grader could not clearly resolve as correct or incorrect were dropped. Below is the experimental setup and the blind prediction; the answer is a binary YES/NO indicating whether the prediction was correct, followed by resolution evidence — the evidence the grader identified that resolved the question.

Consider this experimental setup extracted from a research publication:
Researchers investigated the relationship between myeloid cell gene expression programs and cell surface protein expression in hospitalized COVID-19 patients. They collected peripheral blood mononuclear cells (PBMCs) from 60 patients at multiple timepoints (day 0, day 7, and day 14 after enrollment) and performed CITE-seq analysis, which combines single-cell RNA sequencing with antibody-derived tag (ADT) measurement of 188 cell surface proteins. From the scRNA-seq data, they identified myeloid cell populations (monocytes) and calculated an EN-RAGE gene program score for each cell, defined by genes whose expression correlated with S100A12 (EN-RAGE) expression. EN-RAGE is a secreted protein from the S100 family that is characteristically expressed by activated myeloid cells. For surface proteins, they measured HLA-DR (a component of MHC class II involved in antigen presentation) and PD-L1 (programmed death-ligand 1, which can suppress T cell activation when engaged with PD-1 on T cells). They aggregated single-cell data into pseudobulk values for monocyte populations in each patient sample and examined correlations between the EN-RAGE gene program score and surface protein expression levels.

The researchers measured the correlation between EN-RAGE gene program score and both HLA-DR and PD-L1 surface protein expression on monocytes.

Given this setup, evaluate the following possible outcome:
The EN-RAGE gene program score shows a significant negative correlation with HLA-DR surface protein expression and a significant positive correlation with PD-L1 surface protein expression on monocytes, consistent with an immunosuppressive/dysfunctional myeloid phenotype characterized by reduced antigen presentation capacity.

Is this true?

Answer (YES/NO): YES